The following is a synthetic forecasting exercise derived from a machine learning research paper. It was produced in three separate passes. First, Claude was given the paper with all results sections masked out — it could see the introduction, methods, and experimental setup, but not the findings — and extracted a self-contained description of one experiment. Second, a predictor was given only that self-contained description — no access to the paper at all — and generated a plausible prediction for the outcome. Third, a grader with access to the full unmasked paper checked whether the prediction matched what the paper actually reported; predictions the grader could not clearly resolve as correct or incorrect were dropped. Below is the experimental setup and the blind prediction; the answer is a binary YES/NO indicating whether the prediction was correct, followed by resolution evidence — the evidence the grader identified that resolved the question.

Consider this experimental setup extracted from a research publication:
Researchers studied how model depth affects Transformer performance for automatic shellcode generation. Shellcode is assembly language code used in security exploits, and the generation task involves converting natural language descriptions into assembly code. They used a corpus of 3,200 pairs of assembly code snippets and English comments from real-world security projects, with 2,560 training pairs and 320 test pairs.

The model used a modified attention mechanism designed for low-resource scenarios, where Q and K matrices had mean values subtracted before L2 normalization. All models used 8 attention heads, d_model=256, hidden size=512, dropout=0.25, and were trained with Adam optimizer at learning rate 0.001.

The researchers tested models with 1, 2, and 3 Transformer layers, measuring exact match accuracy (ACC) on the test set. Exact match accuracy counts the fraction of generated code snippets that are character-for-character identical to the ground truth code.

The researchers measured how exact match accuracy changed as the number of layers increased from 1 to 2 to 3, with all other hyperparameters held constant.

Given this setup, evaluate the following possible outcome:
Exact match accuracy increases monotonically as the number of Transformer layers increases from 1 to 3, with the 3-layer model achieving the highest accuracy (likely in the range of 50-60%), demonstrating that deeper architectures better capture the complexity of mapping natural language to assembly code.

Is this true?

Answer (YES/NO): NO